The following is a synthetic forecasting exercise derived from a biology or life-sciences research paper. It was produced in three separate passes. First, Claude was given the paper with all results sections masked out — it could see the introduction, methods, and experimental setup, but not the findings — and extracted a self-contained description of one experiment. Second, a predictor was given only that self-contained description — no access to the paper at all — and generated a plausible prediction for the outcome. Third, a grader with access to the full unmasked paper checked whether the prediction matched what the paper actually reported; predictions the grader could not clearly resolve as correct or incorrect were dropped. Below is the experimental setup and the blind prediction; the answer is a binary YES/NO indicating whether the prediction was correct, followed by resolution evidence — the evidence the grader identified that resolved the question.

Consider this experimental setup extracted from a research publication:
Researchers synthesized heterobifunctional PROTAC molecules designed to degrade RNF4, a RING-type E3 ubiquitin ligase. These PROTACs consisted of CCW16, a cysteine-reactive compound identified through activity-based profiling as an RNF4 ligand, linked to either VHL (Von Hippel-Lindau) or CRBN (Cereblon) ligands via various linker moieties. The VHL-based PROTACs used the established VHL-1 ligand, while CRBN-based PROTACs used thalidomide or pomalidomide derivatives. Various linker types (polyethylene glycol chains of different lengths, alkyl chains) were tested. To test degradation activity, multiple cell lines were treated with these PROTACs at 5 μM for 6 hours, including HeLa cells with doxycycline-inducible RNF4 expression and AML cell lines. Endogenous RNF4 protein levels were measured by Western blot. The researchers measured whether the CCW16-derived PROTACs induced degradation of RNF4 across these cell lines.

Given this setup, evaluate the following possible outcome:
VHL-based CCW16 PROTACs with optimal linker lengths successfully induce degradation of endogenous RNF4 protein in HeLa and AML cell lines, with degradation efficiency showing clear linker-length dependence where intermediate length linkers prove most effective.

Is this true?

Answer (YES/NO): NO